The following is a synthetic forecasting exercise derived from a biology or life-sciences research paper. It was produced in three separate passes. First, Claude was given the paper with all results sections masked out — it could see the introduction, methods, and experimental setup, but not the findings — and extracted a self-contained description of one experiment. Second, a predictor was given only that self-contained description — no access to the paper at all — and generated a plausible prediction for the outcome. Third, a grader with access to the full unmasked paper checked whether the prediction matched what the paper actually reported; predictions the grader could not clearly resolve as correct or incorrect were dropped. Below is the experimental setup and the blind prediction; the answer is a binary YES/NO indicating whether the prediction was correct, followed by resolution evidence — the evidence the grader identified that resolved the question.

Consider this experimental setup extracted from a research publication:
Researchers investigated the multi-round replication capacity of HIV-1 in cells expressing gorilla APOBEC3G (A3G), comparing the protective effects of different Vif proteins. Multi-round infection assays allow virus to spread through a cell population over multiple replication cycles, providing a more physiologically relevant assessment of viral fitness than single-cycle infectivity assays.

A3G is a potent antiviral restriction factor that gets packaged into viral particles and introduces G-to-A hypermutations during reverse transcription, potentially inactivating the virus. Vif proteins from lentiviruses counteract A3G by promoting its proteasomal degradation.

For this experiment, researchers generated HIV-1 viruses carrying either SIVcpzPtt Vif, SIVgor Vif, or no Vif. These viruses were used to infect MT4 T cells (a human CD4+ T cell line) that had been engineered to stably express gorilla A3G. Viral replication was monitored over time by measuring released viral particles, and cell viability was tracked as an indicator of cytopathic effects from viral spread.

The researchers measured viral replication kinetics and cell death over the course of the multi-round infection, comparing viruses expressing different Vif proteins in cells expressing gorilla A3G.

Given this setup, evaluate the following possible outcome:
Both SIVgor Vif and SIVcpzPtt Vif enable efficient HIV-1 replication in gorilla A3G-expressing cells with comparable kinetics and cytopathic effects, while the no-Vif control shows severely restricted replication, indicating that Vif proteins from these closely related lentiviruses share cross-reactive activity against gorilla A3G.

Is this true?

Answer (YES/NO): NO